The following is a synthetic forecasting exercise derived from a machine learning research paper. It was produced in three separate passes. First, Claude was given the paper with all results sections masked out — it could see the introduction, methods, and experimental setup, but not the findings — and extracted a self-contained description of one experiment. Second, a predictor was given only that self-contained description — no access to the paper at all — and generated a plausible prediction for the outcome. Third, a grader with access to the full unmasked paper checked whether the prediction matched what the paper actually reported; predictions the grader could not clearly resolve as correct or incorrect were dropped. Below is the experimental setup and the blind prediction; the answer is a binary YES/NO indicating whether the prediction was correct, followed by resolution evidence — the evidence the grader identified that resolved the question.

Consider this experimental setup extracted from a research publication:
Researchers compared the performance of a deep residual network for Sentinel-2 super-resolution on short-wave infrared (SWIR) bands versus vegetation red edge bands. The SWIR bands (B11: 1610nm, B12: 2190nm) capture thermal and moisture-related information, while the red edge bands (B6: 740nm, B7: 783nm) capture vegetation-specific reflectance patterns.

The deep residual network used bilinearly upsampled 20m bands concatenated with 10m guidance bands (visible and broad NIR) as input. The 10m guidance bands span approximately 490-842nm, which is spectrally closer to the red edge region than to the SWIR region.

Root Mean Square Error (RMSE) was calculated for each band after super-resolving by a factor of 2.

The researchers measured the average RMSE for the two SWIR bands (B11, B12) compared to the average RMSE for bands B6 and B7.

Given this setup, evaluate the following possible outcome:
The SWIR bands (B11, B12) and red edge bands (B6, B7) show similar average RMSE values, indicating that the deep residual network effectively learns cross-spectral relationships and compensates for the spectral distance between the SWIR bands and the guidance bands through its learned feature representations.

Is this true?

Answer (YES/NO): NO